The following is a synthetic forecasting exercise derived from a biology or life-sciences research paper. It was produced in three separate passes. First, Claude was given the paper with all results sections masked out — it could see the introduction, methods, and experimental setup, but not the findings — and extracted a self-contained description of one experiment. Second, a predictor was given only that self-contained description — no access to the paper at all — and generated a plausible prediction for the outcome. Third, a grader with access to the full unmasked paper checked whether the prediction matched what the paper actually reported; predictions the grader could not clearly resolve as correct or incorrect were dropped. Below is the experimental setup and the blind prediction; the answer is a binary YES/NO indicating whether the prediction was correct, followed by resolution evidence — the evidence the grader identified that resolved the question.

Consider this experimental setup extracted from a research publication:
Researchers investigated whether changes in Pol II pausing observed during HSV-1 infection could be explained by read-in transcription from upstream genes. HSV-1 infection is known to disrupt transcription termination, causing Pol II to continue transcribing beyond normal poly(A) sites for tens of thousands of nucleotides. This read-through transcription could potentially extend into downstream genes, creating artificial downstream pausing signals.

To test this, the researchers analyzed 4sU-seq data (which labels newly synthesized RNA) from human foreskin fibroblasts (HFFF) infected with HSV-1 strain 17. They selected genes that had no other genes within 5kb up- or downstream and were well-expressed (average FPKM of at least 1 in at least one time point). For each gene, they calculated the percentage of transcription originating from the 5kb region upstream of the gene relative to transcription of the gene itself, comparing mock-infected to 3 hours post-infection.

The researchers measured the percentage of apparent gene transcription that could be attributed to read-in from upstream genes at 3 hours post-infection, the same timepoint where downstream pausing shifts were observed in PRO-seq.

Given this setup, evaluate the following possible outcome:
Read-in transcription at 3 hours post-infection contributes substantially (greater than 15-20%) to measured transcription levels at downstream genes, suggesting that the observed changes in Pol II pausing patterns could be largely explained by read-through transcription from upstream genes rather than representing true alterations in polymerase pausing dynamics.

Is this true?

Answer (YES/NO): NO